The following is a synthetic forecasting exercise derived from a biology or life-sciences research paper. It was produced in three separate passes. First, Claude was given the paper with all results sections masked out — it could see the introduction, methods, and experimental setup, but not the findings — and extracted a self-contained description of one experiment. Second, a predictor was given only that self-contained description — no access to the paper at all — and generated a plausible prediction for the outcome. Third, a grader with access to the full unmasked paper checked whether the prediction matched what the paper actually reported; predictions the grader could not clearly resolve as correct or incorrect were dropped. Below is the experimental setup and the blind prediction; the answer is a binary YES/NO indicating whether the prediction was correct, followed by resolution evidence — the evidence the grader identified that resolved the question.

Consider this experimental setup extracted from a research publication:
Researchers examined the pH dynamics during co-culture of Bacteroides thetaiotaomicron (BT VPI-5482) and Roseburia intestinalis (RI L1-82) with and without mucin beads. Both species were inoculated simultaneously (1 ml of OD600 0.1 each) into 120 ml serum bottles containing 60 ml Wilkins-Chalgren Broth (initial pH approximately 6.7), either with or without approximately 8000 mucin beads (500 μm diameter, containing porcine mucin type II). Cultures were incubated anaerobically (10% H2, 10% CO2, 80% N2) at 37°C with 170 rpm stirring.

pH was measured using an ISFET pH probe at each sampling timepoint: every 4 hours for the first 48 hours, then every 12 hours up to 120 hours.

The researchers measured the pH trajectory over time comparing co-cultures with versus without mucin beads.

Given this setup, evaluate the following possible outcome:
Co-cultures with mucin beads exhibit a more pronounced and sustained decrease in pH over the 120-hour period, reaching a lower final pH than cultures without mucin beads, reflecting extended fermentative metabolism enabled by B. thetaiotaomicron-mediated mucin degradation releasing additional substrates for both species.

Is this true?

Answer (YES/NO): NO